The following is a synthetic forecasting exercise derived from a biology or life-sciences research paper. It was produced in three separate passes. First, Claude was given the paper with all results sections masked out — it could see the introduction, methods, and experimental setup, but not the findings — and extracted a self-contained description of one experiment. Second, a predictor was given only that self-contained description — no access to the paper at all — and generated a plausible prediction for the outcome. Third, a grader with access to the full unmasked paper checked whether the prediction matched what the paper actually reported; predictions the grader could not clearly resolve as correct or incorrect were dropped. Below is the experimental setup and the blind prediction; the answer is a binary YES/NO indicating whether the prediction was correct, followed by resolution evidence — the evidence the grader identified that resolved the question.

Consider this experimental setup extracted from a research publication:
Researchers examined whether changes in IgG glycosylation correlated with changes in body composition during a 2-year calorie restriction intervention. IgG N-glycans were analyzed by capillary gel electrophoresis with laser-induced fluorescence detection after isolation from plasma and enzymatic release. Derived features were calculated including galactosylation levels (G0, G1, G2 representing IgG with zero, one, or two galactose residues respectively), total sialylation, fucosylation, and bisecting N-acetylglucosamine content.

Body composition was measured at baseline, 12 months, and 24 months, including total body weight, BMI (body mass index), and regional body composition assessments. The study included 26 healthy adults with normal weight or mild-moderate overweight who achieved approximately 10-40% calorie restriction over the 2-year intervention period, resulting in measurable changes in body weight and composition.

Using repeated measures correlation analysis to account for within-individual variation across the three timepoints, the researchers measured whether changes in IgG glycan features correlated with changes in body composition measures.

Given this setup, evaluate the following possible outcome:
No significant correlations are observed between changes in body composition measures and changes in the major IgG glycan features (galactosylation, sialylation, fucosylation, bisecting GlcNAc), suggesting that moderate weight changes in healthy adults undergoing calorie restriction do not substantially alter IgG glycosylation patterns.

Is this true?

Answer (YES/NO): NO